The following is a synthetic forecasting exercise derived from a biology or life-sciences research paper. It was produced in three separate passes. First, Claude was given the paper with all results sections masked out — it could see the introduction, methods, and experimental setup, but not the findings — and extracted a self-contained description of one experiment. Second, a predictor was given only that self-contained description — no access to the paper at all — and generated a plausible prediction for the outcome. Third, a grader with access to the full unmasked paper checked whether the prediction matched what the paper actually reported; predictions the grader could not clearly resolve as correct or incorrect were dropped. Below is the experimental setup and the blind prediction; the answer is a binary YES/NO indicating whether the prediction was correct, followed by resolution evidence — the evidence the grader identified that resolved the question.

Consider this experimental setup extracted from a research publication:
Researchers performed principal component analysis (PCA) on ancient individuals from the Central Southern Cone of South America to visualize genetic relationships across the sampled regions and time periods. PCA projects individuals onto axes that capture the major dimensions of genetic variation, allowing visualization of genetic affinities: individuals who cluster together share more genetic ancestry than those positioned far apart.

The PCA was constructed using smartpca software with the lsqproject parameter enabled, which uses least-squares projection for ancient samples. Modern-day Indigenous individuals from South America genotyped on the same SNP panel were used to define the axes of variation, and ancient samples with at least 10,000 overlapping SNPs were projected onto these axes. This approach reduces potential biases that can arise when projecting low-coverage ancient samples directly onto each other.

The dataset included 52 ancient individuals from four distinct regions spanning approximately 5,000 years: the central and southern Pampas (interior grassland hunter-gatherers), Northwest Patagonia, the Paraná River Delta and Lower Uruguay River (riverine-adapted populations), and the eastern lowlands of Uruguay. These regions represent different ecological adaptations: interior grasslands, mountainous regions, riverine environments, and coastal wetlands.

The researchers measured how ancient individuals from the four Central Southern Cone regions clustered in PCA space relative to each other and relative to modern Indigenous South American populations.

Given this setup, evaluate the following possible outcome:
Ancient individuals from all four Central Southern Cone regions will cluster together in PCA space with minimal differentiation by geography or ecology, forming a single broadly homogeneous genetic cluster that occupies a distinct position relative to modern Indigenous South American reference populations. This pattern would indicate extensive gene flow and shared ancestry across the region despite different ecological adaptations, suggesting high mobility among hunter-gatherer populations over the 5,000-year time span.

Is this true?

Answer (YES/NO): NO